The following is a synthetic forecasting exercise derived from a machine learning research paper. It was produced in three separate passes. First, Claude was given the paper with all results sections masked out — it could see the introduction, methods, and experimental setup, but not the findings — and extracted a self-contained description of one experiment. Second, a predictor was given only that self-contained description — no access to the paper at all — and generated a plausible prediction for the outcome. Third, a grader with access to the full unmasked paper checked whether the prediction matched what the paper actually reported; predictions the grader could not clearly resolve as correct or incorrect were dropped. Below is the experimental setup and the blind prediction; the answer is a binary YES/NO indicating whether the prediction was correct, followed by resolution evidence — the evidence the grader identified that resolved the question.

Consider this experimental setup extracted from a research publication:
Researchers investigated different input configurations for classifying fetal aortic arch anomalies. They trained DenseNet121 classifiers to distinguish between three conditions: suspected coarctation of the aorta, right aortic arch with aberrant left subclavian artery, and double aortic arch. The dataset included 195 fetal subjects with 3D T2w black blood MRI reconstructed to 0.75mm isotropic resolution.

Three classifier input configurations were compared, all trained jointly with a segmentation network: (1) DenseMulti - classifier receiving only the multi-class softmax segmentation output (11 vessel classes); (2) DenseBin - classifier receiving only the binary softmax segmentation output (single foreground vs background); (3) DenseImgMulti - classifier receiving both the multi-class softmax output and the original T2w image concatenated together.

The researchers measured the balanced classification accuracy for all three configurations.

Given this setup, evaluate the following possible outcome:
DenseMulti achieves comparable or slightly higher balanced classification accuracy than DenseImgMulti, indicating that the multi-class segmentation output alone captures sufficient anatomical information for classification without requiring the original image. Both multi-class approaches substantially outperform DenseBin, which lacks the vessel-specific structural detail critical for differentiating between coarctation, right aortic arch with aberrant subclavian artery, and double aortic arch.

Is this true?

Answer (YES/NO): NO